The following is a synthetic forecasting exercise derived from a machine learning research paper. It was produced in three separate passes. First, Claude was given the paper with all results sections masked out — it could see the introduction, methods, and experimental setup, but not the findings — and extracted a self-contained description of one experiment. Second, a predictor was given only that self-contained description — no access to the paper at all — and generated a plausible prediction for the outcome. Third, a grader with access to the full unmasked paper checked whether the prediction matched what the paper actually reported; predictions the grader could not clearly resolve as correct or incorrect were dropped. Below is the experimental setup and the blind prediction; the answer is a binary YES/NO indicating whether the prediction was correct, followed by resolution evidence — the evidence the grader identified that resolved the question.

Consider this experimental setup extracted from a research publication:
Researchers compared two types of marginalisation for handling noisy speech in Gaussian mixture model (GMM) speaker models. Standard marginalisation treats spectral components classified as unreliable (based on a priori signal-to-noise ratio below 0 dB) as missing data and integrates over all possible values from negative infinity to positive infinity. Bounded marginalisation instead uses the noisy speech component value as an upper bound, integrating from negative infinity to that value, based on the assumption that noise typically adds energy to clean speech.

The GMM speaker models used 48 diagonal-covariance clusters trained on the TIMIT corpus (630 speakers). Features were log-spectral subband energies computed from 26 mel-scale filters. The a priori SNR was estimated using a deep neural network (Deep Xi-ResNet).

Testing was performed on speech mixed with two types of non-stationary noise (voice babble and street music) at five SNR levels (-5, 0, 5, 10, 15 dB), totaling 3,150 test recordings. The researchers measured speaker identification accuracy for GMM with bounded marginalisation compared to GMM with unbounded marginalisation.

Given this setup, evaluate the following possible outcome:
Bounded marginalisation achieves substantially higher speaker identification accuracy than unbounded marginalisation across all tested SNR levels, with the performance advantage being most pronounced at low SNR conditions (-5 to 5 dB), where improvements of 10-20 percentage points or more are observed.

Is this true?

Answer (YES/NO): NO